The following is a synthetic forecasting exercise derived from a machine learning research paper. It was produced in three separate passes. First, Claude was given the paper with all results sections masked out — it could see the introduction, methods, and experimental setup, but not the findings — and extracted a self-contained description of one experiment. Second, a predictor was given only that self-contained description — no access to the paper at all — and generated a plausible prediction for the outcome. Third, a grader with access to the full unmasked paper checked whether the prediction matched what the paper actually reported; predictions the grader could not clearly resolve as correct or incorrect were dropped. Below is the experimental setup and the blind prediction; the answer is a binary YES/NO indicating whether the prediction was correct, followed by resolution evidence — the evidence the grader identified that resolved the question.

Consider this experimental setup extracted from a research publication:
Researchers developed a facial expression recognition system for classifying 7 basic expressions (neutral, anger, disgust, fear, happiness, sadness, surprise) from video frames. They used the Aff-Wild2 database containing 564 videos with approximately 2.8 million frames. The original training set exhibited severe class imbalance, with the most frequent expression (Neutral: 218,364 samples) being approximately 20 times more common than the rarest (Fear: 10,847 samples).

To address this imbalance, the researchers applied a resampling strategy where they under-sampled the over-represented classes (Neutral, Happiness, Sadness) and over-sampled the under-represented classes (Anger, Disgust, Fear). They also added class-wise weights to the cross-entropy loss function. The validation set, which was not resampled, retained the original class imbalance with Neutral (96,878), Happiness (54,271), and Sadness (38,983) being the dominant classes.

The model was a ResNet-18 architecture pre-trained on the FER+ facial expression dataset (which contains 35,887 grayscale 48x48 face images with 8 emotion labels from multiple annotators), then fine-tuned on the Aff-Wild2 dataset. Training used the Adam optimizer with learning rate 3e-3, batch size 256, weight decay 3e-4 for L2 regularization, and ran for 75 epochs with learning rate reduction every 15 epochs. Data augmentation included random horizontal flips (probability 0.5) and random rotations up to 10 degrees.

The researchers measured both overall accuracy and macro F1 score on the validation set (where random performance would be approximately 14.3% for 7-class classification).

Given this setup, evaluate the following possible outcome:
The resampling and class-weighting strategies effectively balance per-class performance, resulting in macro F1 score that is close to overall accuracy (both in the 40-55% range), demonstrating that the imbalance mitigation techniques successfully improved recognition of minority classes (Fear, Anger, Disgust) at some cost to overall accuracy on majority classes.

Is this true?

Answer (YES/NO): NO